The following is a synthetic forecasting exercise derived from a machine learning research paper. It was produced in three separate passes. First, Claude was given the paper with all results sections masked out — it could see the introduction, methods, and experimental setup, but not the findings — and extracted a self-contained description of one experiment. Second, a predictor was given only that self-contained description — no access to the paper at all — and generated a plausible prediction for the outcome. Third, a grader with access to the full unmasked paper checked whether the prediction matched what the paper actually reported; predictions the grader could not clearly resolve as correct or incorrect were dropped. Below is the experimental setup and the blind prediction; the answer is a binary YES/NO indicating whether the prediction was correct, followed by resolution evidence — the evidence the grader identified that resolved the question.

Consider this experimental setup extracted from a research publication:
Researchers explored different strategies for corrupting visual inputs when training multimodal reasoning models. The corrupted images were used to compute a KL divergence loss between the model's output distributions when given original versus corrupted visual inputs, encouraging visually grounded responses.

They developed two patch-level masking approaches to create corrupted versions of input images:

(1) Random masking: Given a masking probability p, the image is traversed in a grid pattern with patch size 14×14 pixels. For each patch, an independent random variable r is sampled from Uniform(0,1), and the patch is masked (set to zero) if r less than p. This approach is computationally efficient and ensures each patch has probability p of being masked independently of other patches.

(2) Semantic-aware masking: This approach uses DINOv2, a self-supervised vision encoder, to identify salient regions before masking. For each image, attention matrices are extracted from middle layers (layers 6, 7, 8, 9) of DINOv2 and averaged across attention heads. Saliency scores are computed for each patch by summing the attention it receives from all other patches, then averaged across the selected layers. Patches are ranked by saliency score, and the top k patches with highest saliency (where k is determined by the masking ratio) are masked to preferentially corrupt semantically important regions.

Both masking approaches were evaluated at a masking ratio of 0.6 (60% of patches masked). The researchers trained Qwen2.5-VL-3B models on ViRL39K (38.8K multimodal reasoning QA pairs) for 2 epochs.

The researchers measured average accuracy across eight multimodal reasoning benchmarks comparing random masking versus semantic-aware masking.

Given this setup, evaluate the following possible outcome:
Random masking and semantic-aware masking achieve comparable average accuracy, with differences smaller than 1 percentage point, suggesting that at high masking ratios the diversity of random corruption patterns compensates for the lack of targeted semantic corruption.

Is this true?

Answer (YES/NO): NO